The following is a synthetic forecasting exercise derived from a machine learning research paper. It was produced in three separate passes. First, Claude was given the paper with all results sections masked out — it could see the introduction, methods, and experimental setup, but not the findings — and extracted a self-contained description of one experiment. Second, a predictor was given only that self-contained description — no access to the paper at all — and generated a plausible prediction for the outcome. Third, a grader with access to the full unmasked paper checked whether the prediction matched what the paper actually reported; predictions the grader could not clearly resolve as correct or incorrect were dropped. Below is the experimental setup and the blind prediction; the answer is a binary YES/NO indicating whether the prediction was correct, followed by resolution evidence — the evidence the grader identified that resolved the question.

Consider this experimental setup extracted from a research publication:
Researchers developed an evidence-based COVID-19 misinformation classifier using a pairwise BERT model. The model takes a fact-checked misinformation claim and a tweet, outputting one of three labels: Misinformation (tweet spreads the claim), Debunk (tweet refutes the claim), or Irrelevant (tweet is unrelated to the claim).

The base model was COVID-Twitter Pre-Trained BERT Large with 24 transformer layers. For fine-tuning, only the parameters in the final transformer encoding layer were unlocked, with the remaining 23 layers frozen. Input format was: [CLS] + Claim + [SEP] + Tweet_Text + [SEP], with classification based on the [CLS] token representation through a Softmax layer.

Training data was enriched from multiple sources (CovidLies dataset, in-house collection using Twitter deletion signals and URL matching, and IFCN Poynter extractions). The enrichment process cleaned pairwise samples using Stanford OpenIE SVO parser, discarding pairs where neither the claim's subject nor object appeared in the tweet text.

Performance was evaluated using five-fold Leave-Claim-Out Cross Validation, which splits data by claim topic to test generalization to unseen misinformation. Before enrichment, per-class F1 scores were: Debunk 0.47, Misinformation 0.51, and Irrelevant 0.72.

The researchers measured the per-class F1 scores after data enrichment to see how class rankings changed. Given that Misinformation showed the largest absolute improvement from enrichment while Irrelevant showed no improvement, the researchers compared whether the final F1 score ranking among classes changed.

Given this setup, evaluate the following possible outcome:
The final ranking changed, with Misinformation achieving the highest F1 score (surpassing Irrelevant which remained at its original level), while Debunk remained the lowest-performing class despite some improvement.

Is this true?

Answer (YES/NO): NO